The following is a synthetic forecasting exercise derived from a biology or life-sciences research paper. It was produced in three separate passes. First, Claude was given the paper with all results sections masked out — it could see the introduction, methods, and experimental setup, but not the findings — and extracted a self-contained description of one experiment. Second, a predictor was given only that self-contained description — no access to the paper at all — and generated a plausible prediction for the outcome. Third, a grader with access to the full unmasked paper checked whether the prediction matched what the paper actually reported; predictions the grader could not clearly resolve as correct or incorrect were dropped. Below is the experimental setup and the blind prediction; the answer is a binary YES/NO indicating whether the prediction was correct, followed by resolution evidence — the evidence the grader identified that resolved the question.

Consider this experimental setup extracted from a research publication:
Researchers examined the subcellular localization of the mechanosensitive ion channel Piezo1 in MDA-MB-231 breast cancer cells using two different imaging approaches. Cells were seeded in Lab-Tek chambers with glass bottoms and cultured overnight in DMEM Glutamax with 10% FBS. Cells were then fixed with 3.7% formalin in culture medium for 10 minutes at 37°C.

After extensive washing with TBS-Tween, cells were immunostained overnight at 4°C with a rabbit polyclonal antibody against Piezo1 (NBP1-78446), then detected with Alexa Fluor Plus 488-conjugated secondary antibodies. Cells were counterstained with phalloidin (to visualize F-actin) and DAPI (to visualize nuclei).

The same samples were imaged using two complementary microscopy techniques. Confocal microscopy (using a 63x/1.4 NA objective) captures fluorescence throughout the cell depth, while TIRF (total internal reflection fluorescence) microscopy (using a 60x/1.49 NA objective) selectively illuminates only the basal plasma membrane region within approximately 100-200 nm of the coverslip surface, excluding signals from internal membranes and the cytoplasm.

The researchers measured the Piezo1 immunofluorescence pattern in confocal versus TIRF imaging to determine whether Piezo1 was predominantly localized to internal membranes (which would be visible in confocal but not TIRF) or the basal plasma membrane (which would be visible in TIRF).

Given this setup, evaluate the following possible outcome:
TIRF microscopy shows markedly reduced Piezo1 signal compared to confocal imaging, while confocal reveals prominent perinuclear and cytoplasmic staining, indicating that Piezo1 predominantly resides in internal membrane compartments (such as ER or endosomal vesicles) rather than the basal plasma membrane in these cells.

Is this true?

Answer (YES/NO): NO